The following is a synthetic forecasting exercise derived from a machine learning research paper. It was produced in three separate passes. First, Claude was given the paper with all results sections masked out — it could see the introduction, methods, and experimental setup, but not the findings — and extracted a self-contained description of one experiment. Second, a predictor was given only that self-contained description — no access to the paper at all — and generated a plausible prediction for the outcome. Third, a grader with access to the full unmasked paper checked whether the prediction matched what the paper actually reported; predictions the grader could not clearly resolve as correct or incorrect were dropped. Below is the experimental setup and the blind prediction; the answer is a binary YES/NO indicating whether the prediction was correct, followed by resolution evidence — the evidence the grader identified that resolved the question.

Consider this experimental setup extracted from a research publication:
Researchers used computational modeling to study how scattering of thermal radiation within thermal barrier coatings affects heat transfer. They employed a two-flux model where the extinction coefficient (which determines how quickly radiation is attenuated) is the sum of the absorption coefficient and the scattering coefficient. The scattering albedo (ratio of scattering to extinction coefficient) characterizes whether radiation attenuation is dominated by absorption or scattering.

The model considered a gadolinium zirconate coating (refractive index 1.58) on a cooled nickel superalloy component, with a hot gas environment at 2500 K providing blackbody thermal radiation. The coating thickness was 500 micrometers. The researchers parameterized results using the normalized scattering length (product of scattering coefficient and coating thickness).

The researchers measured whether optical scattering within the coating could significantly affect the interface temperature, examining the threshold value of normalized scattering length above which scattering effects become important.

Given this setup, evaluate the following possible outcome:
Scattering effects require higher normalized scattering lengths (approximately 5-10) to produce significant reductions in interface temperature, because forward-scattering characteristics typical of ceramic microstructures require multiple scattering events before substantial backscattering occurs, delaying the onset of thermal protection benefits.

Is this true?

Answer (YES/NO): NO